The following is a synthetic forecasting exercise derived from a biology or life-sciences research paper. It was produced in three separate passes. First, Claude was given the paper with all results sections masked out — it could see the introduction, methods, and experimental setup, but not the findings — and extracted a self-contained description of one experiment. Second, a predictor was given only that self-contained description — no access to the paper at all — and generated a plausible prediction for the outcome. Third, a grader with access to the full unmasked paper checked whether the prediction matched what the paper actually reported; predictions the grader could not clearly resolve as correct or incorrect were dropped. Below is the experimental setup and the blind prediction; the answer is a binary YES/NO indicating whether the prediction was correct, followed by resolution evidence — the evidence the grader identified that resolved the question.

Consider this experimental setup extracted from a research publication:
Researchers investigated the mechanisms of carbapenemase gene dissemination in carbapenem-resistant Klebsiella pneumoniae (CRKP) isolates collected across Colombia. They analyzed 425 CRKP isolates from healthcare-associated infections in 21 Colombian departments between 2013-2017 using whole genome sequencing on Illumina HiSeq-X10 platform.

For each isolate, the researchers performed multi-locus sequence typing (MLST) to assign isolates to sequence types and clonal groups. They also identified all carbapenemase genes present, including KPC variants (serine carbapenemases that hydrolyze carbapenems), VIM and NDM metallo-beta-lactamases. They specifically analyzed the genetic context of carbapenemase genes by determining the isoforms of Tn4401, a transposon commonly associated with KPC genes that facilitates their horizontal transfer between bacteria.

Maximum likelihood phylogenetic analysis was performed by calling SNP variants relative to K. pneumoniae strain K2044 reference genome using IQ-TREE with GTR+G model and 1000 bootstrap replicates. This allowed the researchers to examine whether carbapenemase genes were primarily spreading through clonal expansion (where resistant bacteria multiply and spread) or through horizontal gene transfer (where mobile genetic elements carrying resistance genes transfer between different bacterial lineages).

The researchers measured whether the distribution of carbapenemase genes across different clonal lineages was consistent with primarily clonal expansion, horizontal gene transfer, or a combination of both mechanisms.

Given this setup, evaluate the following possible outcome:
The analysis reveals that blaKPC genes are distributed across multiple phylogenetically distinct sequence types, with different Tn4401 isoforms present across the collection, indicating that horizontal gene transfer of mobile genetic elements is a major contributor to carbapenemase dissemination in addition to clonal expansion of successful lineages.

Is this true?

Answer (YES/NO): YES